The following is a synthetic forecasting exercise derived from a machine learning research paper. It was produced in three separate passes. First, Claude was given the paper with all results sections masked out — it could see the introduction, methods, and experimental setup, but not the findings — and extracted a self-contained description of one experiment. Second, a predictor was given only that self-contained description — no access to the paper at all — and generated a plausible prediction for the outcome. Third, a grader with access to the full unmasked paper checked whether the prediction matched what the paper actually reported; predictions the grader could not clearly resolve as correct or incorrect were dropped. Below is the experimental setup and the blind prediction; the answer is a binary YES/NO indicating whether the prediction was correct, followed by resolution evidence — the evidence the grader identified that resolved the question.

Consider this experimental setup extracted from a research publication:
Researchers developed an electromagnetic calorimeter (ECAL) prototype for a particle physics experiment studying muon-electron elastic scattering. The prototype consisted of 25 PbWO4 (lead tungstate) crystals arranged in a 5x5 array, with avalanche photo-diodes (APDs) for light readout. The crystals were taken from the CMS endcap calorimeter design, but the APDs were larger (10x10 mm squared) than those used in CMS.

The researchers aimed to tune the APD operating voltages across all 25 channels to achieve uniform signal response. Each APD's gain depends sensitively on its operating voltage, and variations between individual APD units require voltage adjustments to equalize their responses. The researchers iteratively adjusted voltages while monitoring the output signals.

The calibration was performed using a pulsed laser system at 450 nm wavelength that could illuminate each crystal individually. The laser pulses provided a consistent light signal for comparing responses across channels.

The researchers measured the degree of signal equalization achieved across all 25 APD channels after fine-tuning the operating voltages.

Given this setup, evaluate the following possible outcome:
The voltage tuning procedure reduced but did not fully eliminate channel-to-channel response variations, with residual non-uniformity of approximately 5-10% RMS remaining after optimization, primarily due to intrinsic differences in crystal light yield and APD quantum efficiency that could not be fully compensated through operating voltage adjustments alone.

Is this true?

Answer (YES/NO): NO